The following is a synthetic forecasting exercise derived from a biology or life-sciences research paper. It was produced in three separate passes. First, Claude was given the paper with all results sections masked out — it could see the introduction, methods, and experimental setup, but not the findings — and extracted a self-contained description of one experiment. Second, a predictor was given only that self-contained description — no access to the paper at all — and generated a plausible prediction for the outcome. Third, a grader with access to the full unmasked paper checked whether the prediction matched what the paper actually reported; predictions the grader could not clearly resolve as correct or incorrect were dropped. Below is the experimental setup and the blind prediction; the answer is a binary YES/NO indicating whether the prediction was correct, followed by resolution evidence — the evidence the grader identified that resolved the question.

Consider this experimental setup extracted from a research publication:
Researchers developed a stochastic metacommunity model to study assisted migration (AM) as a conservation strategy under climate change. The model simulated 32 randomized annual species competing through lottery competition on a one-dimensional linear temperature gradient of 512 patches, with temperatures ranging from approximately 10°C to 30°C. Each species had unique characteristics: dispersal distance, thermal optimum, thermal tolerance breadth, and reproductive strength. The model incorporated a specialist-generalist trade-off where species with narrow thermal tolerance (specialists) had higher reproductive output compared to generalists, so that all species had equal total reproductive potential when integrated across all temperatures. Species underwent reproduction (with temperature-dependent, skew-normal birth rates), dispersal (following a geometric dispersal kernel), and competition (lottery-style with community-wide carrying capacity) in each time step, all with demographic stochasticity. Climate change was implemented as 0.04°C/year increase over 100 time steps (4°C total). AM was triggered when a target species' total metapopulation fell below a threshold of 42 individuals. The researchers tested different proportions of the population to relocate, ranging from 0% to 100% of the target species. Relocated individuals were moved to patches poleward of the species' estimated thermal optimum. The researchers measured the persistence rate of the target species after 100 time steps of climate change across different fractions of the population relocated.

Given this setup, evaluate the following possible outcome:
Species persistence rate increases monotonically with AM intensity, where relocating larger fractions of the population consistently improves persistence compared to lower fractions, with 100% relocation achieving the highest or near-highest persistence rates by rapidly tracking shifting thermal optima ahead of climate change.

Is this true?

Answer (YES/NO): NO